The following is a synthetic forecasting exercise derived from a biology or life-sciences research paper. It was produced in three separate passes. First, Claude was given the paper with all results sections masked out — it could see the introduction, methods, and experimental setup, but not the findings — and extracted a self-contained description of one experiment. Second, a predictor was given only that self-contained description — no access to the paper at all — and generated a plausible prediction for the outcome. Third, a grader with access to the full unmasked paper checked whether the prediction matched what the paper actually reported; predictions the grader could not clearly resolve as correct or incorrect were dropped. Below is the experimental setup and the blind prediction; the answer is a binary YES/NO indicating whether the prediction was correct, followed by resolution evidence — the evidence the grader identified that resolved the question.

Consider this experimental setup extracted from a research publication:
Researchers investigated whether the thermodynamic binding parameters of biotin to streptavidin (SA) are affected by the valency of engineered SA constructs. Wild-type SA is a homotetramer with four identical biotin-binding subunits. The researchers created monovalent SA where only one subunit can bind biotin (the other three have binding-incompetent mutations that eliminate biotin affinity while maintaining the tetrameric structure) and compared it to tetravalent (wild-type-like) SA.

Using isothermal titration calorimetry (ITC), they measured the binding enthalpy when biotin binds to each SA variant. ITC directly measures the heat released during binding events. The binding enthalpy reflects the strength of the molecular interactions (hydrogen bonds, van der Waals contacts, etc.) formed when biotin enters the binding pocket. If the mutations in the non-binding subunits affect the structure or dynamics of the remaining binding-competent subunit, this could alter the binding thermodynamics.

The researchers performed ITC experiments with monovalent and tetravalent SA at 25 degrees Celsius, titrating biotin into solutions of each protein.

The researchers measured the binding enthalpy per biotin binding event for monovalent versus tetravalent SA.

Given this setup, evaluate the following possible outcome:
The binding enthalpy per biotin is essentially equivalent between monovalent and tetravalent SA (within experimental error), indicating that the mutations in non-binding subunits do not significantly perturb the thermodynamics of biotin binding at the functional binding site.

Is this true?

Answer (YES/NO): YES